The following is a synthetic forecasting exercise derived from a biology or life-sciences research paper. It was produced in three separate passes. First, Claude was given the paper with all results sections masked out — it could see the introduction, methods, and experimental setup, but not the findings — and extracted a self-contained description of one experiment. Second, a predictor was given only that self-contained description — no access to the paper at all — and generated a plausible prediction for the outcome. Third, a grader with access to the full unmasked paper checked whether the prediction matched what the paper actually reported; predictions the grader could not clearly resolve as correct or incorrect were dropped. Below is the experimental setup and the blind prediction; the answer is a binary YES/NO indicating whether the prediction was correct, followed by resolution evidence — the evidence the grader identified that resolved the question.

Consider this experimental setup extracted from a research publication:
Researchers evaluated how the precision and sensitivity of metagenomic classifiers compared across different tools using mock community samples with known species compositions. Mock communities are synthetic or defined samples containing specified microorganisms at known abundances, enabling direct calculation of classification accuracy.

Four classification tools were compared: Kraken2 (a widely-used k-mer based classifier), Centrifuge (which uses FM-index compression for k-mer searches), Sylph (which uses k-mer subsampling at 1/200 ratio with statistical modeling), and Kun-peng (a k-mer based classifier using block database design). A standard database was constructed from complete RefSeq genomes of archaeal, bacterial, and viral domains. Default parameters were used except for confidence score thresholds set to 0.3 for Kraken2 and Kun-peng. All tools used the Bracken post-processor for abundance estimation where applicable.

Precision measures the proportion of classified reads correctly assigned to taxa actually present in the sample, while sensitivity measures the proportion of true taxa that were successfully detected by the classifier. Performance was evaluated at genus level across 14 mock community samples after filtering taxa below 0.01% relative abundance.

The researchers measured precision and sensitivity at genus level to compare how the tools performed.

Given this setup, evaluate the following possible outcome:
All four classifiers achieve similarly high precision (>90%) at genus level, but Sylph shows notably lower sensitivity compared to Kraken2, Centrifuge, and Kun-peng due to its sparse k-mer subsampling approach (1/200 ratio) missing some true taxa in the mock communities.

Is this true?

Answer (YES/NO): NO